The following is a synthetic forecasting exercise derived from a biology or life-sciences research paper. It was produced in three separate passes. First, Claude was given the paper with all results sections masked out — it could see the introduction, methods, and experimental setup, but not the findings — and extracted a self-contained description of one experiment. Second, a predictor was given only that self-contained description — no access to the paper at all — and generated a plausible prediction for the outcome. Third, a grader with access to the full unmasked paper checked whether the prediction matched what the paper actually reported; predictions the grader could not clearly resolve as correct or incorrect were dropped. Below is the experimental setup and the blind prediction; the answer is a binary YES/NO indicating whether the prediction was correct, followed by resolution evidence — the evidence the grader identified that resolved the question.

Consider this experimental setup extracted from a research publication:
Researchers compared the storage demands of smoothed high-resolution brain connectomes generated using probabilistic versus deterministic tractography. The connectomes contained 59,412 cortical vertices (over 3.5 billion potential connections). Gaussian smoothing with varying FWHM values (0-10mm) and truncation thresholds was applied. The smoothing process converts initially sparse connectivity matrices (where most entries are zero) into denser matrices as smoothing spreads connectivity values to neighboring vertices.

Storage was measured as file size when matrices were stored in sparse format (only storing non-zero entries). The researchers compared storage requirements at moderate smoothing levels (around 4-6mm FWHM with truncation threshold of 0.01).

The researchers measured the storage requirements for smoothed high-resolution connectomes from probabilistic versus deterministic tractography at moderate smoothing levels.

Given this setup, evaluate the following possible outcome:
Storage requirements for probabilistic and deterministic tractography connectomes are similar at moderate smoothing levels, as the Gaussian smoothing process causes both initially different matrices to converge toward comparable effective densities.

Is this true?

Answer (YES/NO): NO